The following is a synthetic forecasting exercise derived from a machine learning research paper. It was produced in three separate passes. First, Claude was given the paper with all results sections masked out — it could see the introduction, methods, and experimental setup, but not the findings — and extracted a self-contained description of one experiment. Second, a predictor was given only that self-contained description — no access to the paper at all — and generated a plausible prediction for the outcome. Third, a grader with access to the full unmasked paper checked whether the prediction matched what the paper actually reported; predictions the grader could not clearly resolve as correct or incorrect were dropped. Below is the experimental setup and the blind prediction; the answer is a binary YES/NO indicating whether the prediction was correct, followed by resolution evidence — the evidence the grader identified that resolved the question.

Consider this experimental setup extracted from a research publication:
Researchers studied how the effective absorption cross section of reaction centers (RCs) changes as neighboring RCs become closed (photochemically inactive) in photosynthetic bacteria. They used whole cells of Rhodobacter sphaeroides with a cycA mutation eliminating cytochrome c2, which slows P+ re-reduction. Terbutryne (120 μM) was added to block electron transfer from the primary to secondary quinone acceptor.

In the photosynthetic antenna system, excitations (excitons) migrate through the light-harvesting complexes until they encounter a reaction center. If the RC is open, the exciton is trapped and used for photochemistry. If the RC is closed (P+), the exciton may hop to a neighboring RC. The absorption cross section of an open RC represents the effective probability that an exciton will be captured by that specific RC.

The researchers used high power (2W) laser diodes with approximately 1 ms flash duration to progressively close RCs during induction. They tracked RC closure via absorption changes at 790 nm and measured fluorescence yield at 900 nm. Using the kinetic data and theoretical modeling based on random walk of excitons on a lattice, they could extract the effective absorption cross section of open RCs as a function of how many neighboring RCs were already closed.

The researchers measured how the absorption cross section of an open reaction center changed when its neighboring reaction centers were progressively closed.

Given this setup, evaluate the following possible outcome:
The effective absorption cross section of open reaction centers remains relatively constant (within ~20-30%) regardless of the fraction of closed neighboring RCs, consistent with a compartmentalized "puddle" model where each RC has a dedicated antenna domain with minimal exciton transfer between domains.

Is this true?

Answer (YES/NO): NO